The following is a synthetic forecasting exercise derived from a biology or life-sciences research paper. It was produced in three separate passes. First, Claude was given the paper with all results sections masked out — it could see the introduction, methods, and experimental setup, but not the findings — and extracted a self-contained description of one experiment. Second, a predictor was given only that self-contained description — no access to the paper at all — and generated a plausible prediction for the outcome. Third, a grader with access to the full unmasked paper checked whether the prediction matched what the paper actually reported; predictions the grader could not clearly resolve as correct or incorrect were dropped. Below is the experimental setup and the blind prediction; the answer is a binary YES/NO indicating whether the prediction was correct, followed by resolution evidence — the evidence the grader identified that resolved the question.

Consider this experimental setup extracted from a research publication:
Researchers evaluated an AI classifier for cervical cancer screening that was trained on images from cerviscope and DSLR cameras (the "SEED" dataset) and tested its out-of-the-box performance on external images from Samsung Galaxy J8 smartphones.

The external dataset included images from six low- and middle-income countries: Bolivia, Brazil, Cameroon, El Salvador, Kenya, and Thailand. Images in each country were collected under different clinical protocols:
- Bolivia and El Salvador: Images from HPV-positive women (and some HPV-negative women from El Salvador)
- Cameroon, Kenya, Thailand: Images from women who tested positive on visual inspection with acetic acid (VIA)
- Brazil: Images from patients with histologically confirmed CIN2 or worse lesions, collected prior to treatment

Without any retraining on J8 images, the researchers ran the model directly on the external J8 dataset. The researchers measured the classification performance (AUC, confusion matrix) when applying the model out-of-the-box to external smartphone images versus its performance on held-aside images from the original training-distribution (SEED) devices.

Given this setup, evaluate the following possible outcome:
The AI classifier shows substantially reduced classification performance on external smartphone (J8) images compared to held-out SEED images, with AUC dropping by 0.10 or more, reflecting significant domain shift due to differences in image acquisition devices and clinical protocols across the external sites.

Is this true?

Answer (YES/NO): YES